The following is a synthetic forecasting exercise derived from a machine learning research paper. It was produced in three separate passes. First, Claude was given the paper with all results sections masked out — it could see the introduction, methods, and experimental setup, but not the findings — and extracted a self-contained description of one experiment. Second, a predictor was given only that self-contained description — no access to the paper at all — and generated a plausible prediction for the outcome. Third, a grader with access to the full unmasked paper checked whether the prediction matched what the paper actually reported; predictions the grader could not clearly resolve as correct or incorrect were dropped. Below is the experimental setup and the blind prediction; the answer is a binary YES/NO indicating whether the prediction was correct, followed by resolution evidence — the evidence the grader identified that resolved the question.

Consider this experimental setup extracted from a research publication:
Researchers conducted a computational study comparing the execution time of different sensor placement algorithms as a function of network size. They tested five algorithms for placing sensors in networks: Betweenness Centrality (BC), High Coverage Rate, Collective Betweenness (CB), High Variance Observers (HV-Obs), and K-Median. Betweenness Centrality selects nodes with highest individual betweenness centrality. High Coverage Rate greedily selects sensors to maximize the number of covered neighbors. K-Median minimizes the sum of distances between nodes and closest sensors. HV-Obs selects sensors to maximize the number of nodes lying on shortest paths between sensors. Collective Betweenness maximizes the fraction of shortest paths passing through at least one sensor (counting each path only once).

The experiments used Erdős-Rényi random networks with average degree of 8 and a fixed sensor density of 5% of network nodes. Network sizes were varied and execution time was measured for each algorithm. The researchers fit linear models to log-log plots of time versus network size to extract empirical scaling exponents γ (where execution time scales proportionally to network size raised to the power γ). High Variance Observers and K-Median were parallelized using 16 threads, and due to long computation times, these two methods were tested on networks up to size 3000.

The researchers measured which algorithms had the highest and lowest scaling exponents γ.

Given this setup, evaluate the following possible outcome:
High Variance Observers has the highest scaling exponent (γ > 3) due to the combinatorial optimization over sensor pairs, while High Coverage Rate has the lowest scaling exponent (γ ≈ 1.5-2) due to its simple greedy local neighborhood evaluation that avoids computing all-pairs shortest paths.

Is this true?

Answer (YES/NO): NO